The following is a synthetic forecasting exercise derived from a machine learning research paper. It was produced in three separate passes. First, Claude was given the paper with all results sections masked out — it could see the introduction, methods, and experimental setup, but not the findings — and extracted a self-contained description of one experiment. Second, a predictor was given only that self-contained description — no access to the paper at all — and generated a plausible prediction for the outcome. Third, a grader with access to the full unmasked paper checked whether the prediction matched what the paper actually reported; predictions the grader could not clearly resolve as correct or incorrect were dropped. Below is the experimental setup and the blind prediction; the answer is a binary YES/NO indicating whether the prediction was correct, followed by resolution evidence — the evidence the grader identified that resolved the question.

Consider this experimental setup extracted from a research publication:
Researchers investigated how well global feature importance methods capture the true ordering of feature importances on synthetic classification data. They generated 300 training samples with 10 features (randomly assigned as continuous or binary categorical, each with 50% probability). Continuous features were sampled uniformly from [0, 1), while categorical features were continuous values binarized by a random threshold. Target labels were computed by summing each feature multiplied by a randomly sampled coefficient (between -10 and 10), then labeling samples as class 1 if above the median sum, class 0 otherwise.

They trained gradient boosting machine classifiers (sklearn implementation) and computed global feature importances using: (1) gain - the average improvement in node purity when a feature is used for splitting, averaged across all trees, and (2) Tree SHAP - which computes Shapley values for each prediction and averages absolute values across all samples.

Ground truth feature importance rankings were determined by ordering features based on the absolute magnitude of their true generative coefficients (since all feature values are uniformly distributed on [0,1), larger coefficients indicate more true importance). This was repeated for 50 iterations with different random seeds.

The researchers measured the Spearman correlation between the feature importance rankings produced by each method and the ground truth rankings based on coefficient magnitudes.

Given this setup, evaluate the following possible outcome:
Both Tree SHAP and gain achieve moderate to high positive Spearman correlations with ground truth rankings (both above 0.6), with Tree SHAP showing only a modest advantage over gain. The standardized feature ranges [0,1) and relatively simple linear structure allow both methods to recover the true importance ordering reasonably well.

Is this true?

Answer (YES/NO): NO